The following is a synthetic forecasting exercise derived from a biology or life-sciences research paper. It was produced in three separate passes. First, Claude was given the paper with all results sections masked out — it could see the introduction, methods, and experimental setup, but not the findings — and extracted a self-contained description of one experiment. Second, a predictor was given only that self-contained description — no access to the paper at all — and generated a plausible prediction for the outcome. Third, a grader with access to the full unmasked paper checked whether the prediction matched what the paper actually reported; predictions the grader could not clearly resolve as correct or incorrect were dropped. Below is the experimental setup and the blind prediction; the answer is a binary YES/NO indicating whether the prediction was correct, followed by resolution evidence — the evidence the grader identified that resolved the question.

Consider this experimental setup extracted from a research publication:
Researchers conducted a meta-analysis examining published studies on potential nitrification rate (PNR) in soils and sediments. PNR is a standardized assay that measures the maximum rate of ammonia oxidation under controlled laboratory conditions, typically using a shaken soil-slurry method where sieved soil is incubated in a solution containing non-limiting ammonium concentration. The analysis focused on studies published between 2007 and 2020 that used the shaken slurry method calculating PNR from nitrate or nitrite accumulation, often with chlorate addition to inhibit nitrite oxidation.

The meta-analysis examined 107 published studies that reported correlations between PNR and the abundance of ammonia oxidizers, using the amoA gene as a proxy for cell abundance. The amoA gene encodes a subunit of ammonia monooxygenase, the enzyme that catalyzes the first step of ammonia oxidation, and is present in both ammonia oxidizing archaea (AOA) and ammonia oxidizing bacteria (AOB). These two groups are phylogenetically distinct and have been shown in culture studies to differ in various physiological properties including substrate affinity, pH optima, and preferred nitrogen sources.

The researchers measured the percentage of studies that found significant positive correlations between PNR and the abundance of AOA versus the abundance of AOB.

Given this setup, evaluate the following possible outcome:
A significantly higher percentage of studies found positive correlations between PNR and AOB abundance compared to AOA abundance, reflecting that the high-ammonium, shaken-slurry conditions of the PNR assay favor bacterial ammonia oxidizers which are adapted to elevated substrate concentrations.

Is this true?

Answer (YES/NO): YES